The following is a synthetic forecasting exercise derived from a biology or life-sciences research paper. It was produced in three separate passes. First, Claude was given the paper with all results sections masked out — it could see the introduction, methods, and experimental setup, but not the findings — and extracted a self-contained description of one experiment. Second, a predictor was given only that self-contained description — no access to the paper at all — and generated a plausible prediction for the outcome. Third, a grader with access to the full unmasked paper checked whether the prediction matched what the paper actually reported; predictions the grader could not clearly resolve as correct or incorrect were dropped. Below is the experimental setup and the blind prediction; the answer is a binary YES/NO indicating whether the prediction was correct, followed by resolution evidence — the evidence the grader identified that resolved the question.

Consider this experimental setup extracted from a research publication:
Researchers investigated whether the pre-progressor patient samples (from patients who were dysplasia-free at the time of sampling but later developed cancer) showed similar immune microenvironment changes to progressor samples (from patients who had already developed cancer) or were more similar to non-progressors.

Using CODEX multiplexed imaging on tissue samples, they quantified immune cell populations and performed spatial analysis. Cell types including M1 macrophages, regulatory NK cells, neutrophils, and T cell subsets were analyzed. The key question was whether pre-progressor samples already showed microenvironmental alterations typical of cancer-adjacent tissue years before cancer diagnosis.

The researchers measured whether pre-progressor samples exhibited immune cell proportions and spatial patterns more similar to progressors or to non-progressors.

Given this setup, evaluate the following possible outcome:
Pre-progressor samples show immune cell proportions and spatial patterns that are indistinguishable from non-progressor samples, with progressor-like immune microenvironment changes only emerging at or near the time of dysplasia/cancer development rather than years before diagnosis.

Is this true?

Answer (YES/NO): NO